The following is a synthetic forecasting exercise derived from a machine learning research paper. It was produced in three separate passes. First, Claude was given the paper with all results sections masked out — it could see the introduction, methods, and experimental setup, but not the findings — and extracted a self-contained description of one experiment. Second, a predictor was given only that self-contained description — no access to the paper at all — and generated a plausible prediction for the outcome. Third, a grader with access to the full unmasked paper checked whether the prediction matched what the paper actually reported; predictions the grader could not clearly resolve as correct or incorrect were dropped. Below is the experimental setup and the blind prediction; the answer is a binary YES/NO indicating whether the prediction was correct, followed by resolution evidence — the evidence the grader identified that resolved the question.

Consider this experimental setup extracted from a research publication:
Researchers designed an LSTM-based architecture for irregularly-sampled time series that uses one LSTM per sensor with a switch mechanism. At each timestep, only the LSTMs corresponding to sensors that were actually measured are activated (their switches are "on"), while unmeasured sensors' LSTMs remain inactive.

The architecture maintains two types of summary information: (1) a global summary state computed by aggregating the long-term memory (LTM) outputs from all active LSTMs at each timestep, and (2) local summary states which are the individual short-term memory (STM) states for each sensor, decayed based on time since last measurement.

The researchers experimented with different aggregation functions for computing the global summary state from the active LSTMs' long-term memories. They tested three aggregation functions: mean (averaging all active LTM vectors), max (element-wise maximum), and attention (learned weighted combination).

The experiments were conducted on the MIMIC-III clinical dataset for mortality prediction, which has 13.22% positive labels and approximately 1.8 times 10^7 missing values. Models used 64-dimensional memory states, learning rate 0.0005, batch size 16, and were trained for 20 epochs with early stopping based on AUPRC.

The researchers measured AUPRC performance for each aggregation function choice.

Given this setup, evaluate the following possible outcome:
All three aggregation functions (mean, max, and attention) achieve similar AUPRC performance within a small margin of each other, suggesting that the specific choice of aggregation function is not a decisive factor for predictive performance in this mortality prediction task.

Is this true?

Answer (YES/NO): NO